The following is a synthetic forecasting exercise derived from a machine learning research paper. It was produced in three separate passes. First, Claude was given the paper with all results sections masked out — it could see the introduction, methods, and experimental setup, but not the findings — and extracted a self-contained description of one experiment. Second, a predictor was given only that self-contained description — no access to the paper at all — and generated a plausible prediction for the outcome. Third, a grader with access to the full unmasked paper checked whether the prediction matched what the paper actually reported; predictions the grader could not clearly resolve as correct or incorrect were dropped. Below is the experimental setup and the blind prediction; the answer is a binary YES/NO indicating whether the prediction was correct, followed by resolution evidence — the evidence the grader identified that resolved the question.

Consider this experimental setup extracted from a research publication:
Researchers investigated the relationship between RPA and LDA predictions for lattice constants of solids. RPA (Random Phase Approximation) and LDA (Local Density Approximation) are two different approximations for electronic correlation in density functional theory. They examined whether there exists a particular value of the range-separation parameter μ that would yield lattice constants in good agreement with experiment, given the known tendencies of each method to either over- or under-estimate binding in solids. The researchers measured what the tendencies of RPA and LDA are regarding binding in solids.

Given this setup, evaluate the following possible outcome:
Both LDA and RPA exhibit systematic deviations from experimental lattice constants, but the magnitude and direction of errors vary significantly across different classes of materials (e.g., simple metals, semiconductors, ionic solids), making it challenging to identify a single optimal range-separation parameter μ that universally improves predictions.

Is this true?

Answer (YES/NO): NO